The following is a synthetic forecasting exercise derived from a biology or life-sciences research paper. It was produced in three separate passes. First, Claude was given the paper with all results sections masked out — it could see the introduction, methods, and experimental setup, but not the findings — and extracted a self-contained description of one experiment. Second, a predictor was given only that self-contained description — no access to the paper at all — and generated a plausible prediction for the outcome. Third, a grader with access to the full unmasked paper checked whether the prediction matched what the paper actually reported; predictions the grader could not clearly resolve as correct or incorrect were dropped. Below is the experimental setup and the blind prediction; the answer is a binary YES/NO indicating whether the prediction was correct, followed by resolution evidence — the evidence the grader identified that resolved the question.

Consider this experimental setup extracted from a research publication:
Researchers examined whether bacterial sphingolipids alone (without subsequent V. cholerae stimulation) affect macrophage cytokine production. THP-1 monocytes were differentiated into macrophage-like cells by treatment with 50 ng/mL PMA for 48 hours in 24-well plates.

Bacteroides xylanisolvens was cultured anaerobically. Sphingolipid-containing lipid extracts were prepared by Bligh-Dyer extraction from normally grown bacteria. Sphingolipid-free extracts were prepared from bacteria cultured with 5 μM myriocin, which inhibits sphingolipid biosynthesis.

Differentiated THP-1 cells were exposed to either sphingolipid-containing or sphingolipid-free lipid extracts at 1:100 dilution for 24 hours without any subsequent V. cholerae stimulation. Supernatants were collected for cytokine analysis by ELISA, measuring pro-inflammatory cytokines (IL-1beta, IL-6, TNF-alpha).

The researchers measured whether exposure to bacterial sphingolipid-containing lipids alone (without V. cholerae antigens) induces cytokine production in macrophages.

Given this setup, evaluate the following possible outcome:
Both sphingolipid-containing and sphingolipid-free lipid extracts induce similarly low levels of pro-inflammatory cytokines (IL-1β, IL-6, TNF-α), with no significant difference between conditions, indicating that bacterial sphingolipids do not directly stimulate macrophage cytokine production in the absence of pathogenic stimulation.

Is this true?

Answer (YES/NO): NO